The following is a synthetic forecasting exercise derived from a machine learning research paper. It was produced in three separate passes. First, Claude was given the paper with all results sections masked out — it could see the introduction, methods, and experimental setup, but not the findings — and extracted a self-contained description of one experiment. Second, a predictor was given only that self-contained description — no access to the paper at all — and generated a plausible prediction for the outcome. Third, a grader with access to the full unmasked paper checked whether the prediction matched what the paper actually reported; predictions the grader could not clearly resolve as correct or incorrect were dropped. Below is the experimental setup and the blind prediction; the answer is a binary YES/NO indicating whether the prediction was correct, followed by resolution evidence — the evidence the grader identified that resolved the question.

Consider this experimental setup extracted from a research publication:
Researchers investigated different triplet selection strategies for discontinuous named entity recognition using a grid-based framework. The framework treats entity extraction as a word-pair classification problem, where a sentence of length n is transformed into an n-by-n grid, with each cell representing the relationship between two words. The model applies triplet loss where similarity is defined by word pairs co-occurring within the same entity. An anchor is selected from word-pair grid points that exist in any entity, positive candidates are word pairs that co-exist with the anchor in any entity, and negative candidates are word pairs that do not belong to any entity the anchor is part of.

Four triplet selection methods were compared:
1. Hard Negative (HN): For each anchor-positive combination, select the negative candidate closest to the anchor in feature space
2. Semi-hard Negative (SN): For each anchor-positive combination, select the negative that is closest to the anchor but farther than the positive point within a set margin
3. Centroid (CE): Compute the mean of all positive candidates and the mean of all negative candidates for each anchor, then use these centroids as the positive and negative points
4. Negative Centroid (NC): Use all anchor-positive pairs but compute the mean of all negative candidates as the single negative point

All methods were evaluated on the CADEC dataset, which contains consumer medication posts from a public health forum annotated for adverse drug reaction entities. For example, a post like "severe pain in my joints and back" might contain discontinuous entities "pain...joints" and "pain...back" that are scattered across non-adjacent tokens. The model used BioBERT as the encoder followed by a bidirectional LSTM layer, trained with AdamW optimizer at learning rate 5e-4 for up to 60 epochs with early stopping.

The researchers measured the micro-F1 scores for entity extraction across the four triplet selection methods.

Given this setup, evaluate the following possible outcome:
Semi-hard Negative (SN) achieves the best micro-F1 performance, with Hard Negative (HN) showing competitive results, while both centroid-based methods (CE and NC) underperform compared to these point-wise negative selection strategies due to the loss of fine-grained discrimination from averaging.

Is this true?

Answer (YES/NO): NO